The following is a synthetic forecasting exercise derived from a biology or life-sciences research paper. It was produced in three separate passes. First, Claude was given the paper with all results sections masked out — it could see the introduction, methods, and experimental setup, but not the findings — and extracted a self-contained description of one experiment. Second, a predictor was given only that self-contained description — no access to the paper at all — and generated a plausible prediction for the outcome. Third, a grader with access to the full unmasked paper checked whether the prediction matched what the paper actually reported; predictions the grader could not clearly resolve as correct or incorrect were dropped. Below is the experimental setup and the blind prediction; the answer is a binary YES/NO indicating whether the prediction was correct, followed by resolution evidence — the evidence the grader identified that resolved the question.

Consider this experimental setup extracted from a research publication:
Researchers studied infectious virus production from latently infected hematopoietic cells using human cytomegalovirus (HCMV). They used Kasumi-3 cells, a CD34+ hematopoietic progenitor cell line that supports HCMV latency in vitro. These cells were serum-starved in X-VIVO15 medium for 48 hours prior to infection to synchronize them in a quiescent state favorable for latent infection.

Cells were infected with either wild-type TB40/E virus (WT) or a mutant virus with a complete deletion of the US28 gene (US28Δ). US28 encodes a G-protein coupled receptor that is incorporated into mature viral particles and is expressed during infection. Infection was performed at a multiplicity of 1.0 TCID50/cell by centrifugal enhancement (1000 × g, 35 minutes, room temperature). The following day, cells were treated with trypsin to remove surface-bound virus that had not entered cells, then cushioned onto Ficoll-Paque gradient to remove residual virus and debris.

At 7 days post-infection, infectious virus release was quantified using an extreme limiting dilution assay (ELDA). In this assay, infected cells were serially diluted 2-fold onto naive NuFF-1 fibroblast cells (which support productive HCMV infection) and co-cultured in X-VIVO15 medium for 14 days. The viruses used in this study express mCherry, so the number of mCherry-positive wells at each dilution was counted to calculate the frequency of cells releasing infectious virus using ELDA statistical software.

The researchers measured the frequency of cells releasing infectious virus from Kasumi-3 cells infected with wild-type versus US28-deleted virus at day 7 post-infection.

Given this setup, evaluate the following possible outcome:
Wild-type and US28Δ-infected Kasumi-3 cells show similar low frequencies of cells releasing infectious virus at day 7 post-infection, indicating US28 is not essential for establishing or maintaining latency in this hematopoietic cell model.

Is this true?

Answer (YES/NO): NO